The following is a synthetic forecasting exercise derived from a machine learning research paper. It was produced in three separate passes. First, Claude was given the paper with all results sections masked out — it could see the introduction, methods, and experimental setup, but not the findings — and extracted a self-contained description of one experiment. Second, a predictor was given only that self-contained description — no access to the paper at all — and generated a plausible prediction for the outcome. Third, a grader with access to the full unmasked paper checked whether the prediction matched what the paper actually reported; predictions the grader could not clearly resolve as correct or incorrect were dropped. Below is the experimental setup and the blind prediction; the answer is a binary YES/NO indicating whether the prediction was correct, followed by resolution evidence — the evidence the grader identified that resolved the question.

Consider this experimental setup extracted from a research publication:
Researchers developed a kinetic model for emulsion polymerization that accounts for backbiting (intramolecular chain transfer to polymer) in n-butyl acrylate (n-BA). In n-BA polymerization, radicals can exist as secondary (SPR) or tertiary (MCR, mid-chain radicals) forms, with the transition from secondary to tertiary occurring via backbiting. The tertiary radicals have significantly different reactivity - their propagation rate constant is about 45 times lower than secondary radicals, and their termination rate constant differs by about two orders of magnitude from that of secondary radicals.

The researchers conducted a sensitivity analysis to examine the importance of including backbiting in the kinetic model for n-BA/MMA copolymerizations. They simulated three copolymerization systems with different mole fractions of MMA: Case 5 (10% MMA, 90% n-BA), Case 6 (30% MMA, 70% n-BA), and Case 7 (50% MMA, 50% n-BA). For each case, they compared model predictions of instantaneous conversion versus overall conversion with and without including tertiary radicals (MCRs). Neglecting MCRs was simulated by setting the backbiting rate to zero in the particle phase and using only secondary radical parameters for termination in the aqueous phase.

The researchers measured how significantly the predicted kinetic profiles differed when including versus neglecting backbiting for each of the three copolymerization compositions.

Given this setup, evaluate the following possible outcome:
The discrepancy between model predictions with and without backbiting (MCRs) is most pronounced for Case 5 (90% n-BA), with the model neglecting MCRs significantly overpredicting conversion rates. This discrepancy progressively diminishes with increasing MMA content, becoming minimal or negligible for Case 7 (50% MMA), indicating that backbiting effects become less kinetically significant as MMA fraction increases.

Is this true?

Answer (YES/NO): YES